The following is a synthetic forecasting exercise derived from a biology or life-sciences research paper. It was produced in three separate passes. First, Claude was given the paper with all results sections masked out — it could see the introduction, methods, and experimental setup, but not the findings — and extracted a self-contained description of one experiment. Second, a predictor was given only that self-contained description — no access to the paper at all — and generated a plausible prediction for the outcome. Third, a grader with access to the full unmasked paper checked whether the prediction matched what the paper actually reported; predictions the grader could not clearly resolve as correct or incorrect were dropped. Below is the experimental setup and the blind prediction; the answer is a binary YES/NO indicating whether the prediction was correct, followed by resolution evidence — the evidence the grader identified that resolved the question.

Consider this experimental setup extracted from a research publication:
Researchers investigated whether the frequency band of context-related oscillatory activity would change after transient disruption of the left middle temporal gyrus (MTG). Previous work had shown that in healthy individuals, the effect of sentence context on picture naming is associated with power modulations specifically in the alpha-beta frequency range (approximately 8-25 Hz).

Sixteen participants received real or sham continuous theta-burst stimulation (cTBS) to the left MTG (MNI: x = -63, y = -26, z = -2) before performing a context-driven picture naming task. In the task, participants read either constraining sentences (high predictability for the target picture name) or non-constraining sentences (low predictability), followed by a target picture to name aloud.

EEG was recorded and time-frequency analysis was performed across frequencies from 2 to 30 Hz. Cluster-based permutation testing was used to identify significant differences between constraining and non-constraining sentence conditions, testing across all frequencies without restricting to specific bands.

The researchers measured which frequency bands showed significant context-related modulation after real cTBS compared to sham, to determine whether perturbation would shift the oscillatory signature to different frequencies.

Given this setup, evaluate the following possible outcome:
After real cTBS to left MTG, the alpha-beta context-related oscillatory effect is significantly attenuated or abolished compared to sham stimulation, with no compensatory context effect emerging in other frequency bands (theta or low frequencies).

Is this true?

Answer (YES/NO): NO